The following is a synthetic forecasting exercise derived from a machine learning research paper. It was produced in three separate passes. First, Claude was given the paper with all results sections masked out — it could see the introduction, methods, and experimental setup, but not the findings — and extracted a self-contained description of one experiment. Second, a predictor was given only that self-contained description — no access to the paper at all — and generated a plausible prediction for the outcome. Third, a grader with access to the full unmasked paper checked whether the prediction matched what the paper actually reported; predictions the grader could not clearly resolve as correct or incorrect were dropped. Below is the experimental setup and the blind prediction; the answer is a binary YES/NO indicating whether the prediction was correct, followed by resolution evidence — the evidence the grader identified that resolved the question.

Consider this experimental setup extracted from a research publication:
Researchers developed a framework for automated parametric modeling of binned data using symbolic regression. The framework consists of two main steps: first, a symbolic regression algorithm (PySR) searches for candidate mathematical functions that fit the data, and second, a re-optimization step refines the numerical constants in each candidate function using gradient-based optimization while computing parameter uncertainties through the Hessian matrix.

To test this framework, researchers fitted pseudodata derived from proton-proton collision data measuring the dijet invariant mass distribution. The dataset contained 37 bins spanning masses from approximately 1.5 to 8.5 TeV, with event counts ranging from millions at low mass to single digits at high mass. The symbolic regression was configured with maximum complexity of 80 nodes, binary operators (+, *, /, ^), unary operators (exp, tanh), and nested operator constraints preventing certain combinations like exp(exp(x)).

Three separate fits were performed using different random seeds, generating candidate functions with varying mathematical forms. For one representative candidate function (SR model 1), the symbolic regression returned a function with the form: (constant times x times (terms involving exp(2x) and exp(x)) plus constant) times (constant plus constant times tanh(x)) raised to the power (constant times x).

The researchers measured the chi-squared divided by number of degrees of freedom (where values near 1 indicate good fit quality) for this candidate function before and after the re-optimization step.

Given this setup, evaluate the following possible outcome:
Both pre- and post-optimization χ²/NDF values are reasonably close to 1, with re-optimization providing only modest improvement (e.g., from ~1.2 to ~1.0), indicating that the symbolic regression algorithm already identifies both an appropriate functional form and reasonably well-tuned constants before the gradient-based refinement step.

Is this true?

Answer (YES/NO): NO